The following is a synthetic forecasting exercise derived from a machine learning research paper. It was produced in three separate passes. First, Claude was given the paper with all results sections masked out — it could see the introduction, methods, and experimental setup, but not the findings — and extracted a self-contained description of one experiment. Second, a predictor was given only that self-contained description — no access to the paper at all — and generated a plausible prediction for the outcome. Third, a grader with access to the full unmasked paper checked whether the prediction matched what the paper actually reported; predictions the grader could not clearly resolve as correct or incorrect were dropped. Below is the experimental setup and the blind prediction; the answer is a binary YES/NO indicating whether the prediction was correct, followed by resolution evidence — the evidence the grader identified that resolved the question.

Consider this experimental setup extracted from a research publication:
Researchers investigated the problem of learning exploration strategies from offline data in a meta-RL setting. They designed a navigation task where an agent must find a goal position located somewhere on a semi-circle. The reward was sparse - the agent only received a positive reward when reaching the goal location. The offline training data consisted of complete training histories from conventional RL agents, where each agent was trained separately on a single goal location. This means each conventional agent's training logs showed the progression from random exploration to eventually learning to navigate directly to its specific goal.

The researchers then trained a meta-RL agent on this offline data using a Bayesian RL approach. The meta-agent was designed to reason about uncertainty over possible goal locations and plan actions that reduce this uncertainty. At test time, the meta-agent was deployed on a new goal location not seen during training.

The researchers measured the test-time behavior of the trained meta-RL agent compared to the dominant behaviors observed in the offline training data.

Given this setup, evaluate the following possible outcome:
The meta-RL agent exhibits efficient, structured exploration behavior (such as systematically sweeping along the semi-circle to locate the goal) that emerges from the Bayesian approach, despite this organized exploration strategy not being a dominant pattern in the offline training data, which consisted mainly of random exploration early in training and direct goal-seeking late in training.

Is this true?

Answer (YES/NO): YES